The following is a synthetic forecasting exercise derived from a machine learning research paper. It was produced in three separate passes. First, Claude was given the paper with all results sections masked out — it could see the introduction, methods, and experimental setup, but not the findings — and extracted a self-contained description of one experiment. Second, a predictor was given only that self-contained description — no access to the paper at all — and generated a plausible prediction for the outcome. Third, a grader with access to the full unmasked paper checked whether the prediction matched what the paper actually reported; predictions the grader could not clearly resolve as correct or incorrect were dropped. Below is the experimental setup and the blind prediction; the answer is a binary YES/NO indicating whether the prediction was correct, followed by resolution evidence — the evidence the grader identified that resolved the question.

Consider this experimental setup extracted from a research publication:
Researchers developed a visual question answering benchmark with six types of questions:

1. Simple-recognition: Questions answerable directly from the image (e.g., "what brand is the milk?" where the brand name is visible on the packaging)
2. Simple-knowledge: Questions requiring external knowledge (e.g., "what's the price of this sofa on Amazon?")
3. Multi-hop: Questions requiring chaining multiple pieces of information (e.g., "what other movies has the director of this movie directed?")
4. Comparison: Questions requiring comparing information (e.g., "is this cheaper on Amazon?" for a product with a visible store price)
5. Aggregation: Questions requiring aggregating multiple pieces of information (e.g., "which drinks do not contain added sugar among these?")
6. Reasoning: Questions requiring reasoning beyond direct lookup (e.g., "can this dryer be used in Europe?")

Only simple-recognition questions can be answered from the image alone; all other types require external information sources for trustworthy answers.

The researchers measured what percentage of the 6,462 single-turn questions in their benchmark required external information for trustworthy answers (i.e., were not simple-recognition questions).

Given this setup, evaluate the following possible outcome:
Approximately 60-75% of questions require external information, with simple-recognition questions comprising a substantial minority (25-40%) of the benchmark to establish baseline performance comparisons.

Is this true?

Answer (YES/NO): NO